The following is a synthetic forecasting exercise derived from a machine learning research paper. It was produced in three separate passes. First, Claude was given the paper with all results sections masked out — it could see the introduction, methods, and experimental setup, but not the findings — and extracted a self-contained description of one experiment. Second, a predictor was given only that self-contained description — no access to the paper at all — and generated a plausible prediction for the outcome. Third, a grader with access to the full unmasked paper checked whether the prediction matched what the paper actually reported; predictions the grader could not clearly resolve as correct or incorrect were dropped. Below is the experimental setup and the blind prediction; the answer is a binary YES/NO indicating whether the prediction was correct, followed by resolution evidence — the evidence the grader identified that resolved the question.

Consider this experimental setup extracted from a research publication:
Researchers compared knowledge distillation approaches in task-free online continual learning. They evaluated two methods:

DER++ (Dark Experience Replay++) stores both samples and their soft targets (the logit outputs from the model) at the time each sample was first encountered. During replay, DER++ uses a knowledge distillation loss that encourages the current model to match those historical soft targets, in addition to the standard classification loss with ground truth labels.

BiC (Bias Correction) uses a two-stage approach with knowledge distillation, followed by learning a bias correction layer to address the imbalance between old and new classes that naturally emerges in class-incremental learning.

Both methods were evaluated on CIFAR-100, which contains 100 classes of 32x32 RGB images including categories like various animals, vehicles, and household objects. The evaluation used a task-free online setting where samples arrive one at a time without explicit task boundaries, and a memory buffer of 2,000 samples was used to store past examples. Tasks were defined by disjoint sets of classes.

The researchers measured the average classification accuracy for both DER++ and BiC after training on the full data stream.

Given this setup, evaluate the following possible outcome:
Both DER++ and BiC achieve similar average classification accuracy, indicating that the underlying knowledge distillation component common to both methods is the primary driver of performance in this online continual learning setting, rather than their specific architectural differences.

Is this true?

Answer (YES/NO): NO